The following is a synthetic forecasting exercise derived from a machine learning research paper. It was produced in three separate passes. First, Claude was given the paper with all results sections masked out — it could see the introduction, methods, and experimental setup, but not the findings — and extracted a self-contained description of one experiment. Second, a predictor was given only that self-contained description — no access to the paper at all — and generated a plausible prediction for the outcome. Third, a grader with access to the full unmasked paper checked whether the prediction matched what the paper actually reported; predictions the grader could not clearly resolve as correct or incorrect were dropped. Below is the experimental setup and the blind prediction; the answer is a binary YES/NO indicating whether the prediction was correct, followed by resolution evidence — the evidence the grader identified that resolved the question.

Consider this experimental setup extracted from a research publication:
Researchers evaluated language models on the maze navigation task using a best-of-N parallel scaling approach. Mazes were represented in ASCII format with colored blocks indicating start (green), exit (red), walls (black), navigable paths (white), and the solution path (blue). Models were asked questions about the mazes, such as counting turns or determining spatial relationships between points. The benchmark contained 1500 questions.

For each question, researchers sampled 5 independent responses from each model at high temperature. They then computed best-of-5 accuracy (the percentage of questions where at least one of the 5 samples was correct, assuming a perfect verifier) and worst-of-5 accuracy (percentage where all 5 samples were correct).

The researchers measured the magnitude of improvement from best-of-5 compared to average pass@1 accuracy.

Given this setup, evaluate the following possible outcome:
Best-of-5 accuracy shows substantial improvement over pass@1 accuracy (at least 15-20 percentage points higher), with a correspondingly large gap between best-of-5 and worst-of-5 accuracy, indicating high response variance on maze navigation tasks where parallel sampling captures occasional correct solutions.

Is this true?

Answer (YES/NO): YES